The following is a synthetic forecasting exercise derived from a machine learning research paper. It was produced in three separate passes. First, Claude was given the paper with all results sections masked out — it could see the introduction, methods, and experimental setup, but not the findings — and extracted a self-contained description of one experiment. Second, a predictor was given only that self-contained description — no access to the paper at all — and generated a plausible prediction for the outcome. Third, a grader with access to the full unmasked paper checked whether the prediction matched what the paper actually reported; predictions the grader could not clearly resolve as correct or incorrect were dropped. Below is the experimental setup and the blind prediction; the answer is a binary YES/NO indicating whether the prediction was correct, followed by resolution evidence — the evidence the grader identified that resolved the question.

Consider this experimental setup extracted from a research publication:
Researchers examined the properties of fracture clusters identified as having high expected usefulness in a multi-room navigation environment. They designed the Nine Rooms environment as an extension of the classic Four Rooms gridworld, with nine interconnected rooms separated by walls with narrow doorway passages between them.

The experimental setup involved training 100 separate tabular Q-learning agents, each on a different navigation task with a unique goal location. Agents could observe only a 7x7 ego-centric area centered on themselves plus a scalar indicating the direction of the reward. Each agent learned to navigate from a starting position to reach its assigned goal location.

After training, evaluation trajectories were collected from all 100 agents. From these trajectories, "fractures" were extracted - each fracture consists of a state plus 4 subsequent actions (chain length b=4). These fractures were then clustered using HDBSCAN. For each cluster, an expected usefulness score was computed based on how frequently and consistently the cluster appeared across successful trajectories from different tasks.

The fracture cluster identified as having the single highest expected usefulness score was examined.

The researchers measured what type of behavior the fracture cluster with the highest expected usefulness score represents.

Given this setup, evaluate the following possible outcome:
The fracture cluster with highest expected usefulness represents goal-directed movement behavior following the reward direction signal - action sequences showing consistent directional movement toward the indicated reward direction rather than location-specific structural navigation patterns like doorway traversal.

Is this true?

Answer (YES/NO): NO